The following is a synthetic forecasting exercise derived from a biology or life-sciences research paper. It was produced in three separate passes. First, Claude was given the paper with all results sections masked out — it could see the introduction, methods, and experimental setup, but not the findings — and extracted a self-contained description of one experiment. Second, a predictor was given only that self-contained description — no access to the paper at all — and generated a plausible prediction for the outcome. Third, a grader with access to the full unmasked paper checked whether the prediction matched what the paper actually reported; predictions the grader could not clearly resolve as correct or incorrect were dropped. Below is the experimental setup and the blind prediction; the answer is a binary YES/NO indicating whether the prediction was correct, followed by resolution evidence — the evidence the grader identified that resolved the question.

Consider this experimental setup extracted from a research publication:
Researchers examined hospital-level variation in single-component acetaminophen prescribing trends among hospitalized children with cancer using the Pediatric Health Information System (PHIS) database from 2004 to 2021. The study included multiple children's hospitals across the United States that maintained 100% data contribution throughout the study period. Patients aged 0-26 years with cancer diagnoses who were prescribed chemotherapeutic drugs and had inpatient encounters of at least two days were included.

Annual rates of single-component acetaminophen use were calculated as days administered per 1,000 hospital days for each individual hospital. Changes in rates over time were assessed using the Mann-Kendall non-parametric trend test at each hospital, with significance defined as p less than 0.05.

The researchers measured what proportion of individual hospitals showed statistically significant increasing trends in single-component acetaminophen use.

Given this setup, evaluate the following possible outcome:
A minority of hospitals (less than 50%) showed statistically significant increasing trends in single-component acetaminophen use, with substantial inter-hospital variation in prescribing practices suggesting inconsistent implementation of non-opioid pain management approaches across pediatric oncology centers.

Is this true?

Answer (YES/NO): YES